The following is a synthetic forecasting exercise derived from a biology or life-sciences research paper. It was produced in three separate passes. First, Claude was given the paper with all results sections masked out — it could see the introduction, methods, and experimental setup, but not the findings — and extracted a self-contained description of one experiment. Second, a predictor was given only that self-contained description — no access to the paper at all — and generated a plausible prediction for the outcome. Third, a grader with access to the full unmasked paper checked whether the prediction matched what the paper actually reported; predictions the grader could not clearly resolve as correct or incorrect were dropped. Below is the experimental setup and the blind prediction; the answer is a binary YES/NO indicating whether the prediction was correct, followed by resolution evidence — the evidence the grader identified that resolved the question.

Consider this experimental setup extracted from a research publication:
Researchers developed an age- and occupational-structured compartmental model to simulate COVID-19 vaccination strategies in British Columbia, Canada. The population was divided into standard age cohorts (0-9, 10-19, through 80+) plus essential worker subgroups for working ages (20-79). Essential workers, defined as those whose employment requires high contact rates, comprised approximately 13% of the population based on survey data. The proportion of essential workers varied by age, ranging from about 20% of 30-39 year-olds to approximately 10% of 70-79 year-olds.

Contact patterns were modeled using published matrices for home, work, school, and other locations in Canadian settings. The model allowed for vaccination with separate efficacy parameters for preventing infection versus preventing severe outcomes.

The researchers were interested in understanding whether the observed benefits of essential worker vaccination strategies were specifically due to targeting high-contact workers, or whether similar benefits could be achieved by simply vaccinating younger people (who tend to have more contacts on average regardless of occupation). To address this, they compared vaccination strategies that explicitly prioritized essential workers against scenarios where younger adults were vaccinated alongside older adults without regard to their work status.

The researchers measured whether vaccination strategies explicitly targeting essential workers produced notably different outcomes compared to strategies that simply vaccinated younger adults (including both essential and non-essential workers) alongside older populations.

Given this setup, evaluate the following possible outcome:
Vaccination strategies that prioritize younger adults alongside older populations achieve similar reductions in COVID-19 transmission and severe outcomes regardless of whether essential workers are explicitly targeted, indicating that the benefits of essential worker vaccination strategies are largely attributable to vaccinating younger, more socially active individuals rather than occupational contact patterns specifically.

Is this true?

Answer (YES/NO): NO